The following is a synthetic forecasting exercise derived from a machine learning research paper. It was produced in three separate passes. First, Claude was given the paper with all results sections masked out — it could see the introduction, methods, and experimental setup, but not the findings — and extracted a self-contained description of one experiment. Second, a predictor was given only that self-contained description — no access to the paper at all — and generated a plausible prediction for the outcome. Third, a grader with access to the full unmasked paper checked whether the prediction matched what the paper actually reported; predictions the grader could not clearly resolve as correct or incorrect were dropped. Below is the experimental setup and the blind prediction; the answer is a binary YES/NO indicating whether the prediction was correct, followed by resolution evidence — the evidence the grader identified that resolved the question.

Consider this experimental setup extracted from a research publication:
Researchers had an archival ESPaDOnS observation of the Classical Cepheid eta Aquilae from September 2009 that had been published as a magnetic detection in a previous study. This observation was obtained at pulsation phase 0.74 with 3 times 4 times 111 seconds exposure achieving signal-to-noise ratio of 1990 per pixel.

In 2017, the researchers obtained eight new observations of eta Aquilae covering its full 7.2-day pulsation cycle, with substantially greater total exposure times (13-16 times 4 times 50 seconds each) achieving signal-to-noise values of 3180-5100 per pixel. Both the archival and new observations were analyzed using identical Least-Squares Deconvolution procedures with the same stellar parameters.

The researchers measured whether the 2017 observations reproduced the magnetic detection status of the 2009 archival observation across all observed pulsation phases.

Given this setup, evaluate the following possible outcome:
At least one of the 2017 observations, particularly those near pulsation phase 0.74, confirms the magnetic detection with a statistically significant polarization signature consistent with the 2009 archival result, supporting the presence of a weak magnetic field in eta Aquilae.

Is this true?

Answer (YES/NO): YES